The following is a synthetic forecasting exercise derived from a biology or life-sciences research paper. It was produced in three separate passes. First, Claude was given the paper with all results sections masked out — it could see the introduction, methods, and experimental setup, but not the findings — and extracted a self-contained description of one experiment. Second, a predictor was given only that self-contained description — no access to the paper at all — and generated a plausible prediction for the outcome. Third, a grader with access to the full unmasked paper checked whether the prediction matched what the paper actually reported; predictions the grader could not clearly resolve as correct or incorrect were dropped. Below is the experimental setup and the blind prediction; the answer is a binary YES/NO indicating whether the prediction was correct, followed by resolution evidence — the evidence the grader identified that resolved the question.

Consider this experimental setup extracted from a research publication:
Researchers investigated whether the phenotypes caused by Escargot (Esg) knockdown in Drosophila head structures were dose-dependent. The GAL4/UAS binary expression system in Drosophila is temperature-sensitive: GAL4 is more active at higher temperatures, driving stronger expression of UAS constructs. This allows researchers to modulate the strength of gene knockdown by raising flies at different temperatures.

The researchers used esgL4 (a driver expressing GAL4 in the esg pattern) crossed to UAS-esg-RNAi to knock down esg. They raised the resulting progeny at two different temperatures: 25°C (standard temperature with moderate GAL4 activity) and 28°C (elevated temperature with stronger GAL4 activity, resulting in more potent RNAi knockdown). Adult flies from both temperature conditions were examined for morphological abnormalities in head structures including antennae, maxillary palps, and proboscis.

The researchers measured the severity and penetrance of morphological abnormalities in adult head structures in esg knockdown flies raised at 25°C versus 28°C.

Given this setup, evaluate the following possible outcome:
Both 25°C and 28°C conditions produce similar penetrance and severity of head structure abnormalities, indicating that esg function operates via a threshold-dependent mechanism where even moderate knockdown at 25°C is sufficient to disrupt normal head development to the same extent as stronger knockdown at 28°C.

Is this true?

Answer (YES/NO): NO